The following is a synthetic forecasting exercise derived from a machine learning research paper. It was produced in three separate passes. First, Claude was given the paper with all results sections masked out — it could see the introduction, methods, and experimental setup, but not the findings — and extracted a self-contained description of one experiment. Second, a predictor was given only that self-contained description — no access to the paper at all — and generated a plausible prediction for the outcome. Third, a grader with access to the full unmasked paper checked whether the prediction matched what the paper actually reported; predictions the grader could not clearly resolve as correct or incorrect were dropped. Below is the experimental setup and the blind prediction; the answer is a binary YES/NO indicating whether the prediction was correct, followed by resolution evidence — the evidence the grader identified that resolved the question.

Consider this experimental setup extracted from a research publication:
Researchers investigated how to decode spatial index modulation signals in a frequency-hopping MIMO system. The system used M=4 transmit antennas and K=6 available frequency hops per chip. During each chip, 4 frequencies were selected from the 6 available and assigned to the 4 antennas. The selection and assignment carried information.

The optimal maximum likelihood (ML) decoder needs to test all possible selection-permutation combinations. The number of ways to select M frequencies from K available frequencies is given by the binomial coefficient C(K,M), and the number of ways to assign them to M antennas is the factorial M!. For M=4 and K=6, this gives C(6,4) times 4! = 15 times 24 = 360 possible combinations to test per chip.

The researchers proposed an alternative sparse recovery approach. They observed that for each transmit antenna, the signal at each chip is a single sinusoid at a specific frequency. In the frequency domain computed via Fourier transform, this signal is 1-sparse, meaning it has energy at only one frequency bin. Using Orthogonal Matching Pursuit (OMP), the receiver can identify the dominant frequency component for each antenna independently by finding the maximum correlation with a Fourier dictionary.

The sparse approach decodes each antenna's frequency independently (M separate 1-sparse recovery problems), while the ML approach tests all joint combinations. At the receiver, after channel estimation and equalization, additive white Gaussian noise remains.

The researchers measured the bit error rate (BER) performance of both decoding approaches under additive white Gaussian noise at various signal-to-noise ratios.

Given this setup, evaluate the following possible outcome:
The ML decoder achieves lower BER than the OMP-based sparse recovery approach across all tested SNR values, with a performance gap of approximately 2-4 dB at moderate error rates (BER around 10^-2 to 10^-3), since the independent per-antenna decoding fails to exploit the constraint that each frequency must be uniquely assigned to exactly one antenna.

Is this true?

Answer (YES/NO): NO